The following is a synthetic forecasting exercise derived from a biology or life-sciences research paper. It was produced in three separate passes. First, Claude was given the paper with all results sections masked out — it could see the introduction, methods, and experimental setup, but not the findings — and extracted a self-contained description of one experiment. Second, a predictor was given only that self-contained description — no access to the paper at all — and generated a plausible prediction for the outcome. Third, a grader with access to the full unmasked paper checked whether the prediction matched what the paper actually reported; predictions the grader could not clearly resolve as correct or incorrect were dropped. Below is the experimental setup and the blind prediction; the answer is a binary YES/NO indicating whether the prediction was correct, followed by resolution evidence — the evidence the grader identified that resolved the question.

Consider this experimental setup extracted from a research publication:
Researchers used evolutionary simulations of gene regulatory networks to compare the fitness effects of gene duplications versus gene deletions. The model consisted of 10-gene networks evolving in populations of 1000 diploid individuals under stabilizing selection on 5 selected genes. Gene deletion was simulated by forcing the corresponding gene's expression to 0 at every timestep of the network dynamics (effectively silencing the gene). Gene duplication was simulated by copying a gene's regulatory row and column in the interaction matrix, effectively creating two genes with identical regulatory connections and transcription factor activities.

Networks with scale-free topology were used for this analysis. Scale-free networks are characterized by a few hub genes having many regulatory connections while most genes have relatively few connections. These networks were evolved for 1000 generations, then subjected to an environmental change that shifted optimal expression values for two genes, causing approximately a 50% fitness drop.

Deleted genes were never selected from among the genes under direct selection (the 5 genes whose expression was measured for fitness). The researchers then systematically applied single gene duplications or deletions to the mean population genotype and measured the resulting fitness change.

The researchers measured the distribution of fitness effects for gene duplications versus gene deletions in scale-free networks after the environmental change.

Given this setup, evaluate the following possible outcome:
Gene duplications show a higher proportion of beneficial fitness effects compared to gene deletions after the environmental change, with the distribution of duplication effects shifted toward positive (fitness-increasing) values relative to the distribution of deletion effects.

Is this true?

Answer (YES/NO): YES